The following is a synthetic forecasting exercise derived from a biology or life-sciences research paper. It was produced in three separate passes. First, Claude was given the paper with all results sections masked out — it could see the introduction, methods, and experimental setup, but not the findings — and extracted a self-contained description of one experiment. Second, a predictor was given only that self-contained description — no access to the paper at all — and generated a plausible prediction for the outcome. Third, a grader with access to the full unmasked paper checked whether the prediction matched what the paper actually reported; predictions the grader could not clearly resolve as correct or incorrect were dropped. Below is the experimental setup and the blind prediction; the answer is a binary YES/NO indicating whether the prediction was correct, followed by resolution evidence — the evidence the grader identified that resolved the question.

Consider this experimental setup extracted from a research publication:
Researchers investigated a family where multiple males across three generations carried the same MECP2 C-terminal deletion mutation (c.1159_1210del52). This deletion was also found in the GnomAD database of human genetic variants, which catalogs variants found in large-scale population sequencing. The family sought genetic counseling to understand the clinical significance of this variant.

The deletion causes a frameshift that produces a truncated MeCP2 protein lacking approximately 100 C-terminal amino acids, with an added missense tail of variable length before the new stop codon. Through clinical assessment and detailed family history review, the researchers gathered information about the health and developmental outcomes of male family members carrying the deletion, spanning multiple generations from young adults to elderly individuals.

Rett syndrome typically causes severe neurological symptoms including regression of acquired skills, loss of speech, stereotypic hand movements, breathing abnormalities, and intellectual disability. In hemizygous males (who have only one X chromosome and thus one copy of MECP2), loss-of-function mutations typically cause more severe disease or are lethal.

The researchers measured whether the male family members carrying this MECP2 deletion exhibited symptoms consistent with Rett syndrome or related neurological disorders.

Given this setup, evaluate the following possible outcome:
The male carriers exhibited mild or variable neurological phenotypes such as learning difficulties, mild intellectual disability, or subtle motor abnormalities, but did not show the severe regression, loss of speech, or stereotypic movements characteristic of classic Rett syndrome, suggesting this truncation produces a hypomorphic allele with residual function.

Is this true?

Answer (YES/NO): NO